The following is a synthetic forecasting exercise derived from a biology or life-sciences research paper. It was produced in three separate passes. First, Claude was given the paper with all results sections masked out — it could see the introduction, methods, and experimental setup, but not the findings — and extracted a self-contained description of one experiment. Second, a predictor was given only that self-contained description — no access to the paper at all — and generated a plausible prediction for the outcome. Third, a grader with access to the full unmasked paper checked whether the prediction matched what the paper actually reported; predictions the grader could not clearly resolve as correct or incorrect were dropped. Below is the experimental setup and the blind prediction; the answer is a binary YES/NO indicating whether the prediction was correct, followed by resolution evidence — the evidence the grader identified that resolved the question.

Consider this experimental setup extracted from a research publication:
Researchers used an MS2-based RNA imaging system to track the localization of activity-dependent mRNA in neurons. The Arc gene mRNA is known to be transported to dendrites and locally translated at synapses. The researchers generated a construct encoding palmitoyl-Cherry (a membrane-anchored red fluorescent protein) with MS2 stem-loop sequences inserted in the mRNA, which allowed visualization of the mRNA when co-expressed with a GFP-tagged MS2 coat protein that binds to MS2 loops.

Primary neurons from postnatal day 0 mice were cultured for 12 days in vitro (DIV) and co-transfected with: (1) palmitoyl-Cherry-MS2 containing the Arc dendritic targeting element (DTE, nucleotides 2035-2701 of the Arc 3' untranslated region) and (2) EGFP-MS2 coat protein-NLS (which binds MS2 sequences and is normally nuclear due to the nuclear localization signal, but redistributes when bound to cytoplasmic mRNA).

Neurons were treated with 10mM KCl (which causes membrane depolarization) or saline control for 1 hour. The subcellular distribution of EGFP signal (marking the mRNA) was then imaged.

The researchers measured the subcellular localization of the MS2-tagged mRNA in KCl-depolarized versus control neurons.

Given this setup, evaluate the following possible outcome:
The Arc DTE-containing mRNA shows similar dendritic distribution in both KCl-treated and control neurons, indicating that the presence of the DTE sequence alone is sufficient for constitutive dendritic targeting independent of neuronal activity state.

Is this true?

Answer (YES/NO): NO